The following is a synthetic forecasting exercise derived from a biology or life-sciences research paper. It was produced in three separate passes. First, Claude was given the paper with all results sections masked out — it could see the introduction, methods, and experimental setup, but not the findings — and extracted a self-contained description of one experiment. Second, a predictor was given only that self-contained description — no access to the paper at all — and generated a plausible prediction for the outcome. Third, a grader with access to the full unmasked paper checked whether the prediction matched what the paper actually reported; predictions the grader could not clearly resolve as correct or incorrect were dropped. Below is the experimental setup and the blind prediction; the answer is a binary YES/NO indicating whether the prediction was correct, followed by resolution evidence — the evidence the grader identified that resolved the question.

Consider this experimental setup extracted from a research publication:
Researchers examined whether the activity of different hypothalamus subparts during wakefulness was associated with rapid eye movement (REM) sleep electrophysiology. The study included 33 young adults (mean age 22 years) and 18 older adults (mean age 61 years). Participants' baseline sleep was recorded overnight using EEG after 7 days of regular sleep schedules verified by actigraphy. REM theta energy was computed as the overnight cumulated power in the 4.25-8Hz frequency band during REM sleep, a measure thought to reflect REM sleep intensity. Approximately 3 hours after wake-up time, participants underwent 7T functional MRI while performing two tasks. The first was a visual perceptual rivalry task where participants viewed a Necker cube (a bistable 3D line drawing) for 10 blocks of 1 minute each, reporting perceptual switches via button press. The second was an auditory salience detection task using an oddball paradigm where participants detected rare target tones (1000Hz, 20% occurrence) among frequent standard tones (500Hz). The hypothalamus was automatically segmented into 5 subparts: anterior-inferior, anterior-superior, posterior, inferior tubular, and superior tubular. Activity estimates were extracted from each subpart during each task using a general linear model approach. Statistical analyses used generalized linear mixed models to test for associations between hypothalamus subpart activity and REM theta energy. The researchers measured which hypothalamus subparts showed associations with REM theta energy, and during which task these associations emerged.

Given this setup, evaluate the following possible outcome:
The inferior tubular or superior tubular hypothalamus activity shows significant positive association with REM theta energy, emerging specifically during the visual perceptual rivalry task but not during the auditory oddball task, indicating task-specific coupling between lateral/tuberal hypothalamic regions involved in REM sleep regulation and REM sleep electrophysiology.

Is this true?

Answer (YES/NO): NO